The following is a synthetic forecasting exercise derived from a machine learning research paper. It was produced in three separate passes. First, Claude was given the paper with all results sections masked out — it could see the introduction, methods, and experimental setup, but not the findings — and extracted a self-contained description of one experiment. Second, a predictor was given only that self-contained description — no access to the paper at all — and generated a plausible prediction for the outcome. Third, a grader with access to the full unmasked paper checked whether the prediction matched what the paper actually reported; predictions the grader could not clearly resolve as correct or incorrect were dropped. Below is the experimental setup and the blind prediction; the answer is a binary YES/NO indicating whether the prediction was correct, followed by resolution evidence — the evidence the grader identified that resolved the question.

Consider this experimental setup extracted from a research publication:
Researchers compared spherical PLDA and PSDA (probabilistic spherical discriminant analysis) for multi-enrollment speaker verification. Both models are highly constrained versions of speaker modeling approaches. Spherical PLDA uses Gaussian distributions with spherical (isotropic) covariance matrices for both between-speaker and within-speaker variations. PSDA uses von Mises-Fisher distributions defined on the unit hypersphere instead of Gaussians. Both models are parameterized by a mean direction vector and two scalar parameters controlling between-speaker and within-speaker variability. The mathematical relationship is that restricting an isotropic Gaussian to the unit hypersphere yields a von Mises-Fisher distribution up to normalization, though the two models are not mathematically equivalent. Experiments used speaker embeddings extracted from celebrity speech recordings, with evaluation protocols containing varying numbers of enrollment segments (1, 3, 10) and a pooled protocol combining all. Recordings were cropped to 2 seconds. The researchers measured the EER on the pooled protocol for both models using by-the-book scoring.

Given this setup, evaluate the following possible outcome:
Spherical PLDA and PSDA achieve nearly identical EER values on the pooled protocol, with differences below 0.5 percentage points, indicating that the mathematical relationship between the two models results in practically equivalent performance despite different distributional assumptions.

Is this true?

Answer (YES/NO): YES